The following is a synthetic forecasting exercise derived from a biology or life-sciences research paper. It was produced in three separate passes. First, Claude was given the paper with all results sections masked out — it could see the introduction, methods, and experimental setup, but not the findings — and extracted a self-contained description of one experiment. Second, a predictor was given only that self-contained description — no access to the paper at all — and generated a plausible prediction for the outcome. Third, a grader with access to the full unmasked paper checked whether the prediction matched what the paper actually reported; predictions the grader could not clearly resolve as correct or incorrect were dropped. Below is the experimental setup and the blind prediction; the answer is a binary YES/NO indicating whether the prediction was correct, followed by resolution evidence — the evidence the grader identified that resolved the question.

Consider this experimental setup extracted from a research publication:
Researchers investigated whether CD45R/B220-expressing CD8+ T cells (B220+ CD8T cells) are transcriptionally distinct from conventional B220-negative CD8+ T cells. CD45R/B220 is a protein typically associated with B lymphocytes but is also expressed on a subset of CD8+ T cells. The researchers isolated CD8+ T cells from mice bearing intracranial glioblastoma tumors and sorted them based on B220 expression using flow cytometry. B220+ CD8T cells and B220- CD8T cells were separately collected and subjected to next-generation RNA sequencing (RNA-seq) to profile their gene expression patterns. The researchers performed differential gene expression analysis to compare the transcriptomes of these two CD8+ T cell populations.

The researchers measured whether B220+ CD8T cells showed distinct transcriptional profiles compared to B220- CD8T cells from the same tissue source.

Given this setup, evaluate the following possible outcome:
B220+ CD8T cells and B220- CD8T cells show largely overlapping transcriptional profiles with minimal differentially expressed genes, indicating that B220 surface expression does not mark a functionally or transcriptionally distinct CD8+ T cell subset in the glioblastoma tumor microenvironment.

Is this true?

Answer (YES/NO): NO